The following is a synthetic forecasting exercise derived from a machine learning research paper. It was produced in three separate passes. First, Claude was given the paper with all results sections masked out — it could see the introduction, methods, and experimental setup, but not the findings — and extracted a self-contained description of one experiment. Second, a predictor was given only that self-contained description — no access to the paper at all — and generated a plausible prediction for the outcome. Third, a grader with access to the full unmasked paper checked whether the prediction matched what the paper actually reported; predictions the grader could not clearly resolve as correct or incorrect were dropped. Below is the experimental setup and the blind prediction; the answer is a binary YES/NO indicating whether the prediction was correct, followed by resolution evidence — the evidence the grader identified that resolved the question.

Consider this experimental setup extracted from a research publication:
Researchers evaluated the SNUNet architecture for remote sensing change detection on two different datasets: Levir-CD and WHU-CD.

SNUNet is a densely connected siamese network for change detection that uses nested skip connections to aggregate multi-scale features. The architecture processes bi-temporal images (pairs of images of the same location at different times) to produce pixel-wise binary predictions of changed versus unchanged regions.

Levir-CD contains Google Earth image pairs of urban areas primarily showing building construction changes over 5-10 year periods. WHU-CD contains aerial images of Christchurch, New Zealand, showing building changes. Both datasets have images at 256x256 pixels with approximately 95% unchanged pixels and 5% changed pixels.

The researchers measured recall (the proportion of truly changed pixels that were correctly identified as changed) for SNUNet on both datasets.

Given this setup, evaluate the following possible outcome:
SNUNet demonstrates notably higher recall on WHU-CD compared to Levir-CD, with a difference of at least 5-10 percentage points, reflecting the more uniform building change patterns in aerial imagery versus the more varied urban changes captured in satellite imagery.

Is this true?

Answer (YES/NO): NO